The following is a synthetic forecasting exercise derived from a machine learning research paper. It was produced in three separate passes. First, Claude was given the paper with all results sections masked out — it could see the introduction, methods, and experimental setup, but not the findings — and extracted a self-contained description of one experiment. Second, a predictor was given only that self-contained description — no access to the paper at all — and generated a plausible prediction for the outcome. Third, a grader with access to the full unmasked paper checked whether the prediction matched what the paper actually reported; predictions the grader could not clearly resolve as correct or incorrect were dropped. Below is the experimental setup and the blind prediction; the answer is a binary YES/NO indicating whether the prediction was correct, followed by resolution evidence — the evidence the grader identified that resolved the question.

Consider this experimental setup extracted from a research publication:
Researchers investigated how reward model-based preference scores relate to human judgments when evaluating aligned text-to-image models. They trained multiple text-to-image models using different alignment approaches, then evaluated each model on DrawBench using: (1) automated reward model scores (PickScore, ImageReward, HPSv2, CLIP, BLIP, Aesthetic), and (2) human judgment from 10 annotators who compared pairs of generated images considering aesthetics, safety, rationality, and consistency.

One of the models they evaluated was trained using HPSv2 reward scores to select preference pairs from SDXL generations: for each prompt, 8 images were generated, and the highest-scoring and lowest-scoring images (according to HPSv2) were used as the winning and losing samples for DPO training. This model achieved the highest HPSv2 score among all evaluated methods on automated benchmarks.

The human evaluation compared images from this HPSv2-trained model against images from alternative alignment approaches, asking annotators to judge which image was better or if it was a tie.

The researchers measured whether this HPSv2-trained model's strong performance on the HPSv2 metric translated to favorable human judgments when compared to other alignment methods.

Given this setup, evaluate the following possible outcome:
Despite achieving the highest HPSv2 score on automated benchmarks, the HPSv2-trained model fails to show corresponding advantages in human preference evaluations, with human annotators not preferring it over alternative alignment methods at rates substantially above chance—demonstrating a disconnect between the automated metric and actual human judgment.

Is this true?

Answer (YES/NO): YES